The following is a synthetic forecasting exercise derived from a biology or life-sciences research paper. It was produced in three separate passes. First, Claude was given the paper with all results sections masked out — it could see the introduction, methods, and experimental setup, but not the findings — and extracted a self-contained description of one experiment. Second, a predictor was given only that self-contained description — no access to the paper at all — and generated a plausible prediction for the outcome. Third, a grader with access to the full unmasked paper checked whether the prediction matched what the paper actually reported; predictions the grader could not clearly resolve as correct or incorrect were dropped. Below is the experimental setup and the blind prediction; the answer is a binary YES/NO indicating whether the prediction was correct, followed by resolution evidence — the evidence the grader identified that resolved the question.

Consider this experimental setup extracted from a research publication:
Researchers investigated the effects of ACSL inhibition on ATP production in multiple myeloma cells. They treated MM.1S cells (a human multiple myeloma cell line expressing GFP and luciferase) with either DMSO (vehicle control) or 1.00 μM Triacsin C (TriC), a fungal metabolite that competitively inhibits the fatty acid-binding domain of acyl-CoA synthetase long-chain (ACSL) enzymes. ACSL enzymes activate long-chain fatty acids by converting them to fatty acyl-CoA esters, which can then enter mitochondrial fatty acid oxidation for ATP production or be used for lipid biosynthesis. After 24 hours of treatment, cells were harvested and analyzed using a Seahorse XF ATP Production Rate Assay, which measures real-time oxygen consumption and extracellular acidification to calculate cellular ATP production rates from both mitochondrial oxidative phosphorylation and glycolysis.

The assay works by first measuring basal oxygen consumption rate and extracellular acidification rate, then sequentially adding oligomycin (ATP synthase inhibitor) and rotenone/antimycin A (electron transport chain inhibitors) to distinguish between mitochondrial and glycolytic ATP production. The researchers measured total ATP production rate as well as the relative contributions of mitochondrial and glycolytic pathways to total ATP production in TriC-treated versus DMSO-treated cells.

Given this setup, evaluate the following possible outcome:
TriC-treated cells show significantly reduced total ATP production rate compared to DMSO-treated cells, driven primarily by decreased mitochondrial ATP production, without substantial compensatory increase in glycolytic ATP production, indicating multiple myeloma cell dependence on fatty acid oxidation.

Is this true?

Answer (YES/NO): YES